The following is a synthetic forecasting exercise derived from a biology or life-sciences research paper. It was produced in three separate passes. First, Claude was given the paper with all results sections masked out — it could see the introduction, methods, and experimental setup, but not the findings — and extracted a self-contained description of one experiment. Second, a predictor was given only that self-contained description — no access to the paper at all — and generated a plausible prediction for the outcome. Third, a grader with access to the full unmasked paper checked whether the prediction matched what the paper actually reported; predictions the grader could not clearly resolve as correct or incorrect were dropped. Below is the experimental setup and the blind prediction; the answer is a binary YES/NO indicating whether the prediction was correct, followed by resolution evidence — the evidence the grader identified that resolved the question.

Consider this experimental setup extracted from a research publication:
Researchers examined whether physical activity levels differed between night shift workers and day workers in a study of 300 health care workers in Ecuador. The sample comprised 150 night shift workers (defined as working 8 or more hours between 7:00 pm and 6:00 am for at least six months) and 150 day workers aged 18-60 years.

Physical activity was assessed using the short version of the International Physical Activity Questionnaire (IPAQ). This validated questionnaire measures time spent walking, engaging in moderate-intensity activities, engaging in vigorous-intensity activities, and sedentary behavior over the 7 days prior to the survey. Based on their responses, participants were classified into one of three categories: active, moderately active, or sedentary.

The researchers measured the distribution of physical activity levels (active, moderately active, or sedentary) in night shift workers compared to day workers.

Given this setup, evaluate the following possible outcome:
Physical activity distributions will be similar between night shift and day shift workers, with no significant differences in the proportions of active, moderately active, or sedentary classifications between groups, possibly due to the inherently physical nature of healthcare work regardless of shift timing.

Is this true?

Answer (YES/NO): NO